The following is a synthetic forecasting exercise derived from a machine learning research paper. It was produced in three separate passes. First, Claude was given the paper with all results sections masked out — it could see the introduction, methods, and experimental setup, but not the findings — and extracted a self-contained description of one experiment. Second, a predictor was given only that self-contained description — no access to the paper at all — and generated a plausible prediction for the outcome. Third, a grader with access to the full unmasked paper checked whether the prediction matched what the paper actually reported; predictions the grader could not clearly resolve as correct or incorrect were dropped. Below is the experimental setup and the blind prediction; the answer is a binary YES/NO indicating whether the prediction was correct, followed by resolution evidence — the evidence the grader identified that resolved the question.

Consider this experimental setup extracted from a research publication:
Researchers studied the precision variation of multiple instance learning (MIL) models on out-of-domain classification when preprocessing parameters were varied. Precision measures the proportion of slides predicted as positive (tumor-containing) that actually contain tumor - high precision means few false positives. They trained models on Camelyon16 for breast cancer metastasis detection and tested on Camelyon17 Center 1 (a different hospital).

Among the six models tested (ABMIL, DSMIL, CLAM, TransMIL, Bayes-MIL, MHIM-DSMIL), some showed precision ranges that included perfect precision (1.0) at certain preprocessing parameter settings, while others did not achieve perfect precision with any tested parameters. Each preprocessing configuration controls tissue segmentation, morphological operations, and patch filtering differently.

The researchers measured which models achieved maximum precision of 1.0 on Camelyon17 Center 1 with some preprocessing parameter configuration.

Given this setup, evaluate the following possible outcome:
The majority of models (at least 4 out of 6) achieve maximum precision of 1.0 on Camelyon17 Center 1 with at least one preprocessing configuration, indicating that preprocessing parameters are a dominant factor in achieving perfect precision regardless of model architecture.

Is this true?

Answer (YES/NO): NO